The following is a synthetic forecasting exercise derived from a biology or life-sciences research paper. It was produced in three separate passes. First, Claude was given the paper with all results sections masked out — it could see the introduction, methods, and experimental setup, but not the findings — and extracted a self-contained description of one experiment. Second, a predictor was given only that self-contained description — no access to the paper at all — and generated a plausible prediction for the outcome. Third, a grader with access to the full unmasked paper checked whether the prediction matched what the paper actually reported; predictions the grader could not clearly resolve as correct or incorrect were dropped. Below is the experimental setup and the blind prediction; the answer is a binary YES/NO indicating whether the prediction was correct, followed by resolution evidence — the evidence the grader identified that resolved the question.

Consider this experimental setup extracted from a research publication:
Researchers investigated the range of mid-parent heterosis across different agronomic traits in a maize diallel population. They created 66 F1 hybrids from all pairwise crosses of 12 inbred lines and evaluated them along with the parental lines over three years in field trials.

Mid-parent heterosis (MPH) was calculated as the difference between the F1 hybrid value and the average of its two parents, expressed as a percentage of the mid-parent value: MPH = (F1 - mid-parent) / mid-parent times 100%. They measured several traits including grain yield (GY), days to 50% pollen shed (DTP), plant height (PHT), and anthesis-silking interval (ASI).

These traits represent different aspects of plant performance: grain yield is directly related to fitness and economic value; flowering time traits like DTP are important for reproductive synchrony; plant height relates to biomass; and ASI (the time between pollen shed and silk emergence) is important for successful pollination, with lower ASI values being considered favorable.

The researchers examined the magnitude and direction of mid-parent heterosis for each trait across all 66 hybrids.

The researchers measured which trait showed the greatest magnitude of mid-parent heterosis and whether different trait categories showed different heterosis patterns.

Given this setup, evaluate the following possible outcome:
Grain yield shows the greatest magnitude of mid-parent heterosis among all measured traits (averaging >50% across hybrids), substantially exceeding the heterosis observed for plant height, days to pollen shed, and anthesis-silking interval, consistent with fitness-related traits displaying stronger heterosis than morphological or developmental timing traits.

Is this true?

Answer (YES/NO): YES